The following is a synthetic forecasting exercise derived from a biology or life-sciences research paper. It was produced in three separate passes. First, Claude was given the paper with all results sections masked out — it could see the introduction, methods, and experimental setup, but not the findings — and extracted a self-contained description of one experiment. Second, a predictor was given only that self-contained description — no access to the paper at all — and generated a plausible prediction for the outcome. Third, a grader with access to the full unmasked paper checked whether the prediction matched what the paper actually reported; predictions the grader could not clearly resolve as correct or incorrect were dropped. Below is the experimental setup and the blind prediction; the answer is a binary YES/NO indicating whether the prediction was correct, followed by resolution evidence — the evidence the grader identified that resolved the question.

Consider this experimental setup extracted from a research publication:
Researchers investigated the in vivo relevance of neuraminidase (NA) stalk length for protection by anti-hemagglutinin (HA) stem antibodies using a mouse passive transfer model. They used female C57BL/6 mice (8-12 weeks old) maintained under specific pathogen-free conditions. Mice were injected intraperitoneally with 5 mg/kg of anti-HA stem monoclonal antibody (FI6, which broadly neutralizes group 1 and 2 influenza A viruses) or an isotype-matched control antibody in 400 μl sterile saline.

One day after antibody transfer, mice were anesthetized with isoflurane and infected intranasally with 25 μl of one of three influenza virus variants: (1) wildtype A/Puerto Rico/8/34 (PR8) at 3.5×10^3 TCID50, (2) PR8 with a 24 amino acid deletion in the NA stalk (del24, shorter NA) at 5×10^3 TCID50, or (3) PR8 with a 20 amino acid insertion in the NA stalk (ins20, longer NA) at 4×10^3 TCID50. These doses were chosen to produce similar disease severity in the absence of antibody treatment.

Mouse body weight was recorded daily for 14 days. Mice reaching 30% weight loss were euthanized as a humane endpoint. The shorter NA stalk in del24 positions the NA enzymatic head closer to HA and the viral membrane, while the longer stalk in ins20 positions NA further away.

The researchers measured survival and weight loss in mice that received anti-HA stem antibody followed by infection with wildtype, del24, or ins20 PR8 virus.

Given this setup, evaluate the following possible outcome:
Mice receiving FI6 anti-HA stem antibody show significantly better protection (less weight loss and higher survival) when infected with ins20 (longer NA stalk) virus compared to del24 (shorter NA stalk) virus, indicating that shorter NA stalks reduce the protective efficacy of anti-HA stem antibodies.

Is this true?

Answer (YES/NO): NO